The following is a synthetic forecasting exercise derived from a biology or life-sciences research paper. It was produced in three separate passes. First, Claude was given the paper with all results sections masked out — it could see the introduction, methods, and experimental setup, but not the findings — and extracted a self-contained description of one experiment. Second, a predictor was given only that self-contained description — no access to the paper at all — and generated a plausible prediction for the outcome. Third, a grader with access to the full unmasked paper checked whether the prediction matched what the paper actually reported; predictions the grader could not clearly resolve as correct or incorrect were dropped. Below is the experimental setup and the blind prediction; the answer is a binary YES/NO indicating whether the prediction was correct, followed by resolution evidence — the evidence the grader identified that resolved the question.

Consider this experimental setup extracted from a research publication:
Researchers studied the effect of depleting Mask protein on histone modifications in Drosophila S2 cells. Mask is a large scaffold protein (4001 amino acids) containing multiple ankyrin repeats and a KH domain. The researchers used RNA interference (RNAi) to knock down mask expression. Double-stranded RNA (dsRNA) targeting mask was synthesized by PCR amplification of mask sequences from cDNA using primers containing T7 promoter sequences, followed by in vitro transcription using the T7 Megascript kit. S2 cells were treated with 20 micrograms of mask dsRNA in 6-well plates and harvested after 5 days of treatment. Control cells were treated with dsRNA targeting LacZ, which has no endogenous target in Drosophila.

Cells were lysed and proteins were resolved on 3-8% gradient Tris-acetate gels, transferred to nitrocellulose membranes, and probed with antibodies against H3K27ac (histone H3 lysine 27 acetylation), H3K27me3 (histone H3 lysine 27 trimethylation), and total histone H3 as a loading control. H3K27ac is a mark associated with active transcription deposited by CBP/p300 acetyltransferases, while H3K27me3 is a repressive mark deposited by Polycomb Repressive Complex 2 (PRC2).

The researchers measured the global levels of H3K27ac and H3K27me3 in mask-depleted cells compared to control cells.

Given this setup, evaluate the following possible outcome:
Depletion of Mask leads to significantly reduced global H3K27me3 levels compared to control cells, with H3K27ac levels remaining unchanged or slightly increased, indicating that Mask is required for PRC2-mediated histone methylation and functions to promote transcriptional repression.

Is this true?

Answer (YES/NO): NO